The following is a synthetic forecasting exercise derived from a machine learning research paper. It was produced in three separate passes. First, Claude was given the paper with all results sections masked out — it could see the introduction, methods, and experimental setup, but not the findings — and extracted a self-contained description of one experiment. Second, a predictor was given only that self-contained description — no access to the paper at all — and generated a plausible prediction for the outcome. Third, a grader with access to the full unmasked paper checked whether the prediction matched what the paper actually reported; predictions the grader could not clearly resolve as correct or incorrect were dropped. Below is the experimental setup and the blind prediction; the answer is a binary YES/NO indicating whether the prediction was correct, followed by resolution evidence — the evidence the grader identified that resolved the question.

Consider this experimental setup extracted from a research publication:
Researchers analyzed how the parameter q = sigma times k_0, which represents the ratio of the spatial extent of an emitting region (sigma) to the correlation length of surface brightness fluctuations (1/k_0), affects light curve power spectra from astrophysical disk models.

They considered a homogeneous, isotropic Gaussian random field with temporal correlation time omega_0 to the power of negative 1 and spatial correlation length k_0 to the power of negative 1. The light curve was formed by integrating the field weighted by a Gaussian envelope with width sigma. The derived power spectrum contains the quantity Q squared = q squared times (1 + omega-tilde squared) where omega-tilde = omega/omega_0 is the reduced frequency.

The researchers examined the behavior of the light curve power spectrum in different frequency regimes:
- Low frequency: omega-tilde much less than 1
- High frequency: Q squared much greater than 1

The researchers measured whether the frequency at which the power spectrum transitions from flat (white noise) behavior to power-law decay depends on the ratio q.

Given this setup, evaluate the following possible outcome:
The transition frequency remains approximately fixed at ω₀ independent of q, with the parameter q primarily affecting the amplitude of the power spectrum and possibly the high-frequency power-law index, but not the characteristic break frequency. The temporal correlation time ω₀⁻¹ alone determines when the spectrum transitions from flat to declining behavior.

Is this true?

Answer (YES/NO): YES